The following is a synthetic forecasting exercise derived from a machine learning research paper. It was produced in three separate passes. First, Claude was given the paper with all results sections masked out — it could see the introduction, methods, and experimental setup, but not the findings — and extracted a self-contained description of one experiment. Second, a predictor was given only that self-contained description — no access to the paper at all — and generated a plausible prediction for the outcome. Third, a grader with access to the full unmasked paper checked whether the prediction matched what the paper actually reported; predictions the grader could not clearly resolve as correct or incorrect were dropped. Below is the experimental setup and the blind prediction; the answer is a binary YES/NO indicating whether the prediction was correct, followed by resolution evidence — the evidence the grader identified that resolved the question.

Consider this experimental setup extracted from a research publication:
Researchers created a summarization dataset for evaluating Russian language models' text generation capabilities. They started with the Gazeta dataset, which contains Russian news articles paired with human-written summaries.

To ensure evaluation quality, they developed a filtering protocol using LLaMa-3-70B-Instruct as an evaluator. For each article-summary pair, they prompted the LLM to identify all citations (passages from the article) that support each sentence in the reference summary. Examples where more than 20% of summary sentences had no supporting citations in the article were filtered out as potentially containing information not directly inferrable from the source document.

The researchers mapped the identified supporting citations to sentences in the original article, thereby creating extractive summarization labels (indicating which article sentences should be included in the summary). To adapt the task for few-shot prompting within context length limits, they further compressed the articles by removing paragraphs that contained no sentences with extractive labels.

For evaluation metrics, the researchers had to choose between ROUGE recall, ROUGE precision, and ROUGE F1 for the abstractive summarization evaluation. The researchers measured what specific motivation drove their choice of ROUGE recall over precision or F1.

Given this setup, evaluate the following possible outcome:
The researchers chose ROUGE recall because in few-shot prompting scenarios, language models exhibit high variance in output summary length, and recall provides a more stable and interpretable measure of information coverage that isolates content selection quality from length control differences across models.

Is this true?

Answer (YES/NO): NO